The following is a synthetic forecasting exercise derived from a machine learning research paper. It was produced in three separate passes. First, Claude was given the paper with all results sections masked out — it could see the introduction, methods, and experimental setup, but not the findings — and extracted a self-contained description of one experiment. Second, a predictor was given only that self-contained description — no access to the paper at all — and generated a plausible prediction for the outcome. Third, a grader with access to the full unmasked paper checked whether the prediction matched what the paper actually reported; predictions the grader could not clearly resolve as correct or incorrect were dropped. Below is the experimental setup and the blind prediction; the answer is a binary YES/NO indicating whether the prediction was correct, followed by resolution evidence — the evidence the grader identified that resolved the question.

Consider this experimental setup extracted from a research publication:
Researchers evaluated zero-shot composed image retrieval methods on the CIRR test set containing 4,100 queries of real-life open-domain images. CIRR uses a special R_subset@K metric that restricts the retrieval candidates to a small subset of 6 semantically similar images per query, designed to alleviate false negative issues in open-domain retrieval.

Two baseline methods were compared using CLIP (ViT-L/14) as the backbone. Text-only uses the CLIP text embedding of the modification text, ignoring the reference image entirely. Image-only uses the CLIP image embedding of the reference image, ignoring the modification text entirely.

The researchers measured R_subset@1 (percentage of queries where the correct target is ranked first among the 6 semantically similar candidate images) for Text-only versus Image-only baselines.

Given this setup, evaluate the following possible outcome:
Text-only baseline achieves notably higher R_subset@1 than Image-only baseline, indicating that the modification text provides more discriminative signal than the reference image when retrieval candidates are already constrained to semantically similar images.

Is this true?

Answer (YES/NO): YES